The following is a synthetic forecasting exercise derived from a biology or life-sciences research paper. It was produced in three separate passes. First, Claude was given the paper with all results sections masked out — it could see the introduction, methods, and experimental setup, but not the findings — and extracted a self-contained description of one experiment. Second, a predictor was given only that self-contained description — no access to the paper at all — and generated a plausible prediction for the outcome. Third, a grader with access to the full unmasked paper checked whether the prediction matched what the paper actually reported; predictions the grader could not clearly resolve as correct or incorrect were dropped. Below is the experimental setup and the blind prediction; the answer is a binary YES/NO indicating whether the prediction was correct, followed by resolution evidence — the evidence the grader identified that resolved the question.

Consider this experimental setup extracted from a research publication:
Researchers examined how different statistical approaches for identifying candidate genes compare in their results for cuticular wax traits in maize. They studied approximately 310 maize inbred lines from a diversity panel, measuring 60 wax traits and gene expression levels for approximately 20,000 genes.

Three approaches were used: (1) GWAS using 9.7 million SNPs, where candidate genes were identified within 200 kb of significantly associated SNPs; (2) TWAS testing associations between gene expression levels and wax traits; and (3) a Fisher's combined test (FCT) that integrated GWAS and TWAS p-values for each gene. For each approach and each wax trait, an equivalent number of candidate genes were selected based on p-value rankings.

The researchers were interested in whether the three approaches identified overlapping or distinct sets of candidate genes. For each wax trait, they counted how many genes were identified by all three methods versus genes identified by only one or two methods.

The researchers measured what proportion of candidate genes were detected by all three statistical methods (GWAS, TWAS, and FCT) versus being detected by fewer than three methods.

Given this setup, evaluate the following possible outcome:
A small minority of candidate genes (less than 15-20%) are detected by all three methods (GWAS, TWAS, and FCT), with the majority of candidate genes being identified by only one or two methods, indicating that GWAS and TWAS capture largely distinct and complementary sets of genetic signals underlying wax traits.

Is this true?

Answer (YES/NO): YES